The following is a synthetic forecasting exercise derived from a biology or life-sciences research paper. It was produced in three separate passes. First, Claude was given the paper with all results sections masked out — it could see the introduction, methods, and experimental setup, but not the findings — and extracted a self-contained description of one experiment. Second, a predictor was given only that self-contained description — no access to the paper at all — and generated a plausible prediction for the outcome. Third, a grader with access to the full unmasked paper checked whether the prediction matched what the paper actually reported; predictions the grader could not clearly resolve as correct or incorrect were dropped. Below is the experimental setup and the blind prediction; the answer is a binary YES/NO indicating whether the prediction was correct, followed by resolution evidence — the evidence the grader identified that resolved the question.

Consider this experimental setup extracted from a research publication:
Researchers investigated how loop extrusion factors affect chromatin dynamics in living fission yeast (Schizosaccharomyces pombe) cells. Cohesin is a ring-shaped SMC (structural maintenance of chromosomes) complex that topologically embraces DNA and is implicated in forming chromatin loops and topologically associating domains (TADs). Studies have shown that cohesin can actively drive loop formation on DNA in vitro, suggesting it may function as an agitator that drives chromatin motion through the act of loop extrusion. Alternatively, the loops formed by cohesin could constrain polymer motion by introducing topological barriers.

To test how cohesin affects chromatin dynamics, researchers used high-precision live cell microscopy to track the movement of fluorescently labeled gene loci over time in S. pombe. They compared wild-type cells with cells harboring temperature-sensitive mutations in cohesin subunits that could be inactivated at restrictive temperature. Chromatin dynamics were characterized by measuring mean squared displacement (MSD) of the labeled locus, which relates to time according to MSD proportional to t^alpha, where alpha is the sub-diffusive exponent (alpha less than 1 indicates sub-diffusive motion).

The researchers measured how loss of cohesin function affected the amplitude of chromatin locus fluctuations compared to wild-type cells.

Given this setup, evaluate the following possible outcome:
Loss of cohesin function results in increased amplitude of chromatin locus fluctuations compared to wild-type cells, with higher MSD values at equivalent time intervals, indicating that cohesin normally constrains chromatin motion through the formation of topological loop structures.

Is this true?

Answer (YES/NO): YES